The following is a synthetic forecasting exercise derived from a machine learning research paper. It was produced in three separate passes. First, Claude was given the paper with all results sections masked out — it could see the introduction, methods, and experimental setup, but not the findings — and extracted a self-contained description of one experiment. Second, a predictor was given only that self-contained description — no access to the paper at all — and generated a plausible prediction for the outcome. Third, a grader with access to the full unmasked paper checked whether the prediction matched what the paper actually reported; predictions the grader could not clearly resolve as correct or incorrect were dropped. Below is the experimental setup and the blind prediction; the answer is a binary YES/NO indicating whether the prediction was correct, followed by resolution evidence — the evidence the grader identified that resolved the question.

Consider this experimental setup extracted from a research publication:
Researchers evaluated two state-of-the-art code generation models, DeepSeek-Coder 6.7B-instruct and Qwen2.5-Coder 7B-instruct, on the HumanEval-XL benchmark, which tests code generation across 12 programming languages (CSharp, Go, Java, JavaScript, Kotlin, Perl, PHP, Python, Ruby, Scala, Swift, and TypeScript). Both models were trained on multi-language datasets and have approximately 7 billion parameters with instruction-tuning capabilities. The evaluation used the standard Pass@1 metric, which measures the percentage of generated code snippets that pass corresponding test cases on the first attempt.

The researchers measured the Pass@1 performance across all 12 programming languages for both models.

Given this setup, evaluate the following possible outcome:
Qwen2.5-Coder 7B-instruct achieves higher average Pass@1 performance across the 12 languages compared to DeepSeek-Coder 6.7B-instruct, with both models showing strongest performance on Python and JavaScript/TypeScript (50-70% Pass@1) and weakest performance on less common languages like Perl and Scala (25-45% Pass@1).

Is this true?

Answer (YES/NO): NO